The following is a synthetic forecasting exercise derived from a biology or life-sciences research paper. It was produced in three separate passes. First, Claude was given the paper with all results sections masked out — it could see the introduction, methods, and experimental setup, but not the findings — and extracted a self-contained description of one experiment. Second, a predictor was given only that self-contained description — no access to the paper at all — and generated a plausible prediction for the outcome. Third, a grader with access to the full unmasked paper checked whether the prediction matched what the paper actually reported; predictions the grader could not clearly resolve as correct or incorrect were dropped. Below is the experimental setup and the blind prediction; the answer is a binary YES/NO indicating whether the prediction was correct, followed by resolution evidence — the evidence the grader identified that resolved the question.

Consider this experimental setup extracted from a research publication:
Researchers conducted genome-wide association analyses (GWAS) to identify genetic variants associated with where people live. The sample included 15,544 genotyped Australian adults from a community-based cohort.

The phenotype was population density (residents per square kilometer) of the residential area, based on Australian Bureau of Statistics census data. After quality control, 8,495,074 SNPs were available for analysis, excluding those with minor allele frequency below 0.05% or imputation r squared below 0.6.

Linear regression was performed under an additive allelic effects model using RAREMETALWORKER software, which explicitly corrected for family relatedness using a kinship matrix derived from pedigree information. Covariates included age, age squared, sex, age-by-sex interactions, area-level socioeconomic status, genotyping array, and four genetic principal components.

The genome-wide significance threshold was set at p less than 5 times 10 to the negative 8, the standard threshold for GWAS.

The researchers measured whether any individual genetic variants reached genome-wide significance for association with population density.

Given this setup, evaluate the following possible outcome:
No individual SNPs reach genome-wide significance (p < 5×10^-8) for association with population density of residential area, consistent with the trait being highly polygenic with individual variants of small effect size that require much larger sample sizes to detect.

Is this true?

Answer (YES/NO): YES